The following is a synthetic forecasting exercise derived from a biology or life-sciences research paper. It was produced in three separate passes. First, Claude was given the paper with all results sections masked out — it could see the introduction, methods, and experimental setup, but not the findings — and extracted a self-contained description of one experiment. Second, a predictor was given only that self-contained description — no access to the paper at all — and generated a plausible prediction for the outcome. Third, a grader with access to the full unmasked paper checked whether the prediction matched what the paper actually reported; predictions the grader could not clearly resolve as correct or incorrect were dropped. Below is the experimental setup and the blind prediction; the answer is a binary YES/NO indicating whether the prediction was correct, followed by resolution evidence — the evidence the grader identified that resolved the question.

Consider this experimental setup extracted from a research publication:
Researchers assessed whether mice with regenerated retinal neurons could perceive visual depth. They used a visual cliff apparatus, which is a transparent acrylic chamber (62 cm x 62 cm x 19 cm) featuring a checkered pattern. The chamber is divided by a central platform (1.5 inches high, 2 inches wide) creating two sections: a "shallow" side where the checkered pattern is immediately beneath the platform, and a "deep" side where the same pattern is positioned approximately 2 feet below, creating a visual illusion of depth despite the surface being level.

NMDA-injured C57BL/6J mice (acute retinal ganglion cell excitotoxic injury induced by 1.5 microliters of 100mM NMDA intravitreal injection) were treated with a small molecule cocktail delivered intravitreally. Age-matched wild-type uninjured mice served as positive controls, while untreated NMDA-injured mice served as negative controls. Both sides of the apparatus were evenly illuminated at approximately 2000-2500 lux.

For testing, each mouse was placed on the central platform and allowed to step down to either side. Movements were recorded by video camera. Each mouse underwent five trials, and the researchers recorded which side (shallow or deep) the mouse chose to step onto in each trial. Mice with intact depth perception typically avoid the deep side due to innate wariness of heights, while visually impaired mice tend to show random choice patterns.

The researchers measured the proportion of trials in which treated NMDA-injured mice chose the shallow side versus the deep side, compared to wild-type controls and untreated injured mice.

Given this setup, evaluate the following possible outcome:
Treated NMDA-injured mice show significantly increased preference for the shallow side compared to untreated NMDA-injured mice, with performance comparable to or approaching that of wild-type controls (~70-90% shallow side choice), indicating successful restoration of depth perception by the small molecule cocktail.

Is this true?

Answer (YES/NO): YES